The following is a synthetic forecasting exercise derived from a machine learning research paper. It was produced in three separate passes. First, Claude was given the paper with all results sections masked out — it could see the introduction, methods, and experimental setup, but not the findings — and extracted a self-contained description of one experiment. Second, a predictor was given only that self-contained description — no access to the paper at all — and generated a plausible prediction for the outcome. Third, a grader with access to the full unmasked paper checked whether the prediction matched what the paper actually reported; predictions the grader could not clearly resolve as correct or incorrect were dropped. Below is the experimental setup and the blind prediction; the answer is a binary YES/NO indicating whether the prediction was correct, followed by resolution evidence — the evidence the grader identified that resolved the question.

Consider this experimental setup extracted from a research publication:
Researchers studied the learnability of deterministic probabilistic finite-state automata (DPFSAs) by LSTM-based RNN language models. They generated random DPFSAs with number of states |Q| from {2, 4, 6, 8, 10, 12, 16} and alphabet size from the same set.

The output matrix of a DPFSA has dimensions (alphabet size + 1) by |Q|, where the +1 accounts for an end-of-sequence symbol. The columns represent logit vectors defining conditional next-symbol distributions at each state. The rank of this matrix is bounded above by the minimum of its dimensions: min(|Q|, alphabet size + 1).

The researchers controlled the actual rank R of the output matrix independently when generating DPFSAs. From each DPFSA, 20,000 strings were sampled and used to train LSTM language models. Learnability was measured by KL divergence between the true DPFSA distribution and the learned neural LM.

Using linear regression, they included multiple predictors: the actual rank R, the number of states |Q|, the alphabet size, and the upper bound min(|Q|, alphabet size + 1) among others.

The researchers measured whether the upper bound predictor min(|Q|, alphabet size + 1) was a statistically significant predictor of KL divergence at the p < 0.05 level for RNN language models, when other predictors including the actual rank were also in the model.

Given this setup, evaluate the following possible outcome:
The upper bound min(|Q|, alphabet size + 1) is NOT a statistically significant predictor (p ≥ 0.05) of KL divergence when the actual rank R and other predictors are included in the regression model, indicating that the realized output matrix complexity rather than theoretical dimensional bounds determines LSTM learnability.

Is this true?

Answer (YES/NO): YES